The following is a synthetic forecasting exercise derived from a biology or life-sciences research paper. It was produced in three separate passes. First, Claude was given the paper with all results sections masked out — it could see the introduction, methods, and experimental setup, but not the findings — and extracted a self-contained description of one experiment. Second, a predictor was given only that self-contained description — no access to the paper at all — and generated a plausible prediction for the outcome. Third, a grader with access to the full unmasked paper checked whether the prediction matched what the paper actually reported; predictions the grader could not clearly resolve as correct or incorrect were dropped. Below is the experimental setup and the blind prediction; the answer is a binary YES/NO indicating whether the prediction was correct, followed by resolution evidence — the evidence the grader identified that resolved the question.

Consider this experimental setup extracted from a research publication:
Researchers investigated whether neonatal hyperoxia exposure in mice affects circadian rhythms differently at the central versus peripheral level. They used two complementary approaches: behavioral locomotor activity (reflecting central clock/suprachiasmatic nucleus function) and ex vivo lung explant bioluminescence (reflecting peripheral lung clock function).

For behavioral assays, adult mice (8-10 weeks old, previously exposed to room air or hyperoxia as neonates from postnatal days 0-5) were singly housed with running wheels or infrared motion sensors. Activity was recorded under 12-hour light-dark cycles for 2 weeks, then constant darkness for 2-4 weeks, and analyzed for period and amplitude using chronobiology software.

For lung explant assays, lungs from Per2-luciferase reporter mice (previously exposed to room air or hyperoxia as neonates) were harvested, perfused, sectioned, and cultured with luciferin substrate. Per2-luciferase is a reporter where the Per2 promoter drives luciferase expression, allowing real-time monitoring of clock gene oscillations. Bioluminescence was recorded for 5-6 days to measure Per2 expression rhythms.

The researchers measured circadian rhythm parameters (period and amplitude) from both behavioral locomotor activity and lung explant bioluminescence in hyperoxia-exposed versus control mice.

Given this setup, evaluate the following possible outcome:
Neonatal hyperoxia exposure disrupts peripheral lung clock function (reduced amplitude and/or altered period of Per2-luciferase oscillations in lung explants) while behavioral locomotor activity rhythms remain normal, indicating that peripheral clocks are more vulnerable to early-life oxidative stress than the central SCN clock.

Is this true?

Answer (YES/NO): YES